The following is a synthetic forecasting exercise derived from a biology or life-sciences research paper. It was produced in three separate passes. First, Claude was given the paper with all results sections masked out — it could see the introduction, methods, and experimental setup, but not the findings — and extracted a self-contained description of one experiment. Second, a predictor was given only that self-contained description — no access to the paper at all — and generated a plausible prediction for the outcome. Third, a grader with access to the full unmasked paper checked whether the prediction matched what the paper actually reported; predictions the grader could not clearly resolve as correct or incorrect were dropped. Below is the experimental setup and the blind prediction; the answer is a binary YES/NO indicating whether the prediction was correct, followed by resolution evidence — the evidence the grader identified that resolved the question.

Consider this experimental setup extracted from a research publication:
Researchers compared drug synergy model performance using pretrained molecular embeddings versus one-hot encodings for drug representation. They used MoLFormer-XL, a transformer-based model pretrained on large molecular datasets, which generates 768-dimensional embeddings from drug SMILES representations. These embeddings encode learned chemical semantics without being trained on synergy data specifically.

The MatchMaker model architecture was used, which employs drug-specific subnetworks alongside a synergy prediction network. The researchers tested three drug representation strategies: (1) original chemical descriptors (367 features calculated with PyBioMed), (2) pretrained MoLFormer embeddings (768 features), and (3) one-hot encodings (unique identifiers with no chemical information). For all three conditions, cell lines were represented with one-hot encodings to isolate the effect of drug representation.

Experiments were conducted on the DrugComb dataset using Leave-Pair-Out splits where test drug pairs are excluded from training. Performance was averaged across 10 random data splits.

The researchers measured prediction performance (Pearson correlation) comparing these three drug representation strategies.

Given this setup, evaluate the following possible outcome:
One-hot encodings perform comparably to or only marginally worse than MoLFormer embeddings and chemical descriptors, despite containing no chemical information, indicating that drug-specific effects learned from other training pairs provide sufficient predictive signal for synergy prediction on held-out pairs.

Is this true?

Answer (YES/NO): YES